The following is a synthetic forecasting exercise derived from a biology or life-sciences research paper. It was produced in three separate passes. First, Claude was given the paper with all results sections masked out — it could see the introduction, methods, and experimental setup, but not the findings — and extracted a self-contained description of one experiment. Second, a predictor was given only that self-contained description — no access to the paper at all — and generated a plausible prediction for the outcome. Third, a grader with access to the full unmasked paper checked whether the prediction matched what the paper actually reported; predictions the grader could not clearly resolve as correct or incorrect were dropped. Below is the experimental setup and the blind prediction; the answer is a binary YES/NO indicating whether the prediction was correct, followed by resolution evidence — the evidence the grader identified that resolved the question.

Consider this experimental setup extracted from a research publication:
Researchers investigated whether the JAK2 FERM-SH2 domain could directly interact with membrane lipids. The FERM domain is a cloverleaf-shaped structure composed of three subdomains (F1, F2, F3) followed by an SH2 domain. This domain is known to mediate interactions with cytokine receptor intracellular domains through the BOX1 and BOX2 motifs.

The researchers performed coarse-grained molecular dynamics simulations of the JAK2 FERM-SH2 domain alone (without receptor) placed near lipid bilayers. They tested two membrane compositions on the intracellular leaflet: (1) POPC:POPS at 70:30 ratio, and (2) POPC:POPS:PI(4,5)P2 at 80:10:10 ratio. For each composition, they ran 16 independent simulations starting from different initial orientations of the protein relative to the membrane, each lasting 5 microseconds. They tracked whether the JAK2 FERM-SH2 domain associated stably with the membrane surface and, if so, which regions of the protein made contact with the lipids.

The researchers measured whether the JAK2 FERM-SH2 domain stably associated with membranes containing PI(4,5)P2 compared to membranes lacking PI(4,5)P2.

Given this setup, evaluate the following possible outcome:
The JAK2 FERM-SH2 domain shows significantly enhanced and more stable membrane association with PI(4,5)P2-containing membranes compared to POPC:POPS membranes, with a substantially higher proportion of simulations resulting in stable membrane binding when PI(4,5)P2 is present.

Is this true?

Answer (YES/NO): YES